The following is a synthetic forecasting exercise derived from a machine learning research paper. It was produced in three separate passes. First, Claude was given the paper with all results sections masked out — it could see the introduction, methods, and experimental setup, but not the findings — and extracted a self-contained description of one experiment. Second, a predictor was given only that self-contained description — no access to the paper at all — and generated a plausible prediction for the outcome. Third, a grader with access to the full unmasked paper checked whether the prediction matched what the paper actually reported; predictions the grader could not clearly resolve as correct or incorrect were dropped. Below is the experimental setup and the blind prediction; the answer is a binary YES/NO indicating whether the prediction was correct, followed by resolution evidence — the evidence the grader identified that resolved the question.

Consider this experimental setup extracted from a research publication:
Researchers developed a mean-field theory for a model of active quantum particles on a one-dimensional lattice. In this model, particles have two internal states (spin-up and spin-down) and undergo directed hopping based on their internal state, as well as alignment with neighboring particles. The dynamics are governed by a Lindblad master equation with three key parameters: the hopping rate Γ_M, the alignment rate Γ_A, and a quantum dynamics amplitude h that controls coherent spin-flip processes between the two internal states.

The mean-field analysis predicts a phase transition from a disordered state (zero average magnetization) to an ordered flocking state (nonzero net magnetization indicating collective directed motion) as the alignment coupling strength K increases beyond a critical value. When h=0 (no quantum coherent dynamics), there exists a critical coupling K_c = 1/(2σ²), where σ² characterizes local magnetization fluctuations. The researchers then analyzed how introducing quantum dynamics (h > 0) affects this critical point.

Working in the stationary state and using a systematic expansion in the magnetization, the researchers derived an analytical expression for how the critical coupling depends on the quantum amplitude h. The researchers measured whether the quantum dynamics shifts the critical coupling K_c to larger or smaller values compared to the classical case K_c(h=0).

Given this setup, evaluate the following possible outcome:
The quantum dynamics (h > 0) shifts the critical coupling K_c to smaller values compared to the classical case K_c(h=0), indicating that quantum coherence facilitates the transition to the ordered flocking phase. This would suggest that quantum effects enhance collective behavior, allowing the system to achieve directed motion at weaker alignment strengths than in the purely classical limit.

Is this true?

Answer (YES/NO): NO